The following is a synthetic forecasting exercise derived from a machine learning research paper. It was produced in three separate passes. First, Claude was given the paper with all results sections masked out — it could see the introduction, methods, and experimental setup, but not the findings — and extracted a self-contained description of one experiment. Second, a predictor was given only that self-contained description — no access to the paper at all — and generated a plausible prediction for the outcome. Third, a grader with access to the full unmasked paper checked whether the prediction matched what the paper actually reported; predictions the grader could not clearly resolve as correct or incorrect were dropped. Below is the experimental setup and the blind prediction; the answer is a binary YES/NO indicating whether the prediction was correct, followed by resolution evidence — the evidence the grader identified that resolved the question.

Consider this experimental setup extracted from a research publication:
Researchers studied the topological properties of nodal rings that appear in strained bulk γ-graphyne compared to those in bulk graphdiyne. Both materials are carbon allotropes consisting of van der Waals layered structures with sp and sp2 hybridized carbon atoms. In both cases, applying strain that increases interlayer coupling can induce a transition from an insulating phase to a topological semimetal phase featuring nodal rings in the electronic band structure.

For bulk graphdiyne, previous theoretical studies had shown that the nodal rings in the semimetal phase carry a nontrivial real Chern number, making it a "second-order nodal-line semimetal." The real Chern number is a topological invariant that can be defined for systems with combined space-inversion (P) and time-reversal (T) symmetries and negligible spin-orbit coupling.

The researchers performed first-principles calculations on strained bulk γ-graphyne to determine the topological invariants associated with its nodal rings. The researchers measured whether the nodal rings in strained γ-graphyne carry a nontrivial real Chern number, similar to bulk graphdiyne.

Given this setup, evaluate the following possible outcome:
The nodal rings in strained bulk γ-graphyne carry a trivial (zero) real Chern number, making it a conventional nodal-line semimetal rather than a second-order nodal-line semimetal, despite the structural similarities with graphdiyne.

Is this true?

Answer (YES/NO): YES